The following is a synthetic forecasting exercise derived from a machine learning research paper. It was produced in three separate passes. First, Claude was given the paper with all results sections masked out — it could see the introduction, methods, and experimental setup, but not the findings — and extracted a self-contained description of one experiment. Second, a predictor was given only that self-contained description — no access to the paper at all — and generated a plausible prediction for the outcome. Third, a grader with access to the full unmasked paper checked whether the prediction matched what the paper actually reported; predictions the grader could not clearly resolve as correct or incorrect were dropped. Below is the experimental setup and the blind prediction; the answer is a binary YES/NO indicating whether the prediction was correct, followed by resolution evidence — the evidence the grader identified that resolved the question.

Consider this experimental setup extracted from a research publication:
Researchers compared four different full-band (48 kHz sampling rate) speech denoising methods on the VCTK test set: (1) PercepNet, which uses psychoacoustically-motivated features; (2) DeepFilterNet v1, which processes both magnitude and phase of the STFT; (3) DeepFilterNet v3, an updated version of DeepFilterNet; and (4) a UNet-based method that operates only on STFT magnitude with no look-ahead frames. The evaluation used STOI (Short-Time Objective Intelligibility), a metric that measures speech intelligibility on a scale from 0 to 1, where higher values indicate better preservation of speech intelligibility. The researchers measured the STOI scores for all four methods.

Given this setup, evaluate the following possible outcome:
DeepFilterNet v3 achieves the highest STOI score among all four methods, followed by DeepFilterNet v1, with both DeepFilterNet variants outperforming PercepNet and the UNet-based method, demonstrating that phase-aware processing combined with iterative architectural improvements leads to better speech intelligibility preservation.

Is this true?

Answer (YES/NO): NO